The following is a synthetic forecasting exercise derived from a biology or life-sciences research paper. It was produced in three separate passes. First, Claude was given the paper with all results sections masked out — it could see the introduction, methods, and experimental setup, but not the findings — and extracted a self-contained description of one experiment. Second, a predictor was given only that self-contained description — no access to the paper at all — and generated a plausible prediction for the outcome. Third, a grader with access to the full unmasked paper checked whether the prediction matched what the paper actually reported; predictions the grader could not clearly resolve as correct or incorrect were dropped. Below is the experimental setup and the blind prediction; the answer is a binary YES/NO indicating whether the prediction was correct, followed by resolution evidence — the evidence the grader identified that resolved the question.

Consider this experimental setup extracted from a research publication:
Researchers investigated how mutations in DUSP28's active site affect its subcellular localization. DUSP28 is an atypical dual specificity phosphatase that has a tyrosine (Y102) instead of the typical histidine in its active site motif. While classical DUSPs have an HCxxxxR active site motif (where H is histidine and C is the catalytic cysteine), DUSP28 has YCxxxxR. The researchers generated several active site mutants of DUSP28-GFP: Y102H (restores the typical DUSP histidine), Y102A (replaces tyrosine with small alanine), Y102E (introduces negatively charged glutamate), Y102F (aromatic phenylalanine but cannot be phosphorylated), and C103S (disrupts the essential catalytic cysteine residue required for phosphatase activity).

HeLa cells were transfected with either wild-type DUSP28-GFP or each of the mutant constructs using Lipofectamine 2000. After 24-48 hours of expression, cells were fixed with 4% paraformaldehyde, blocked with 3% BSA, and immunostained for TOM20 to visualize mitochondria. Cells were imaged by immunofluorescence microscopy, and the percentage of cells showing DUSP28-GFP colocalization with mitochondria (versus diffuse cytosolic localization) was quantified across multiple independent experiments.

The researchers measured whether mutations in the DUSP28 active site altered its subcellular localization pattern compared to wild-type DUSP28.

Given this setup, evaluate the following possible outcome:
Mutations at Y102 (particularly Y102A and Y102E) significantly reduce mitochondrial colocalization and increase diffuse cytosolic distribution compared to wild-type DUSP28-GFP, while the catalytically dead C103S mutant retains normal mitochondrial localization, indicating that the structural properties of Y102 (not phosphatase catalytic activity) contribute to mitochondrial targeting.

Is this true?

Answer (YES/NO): NO